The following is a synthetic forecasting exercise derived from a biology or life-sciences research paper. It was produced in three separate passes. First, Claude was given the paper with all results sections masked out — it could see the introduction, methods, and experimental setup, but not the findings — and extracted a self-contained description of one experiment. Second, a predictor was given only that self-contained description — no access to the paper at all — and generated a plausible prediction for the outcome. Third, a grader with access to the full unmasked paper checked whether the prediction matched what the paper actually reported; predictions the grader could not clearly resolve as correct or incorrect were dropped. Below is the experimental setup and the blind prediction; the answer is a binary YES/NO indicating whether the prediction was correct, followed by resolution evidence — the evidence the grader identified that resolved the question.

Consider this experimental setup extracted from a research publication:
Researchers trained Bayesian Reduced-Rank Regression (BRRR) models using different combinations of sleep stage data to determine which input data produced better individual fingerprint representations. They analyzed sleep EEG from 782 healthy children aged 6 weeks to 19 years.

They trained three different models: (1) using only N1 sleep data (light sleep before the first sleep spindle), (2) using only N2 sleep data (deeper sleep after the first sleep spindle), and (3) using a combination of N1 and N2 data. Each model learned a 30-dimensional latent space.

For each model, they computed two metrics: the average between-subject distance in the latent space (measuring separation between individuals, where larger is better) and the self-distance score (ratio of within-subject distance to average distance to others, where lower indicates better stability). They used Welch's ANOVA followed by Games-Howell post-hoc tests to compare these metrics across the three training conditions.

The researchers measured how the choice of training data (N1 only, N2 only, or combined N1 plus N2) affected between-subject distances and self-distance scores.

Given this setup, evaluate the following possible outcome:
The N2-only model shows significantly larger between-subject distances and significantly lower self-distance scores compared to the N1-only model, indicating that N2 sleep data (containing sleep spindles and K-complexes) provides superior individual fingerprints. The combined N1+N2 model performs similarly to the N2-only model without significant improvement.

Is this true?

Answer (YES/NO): NO